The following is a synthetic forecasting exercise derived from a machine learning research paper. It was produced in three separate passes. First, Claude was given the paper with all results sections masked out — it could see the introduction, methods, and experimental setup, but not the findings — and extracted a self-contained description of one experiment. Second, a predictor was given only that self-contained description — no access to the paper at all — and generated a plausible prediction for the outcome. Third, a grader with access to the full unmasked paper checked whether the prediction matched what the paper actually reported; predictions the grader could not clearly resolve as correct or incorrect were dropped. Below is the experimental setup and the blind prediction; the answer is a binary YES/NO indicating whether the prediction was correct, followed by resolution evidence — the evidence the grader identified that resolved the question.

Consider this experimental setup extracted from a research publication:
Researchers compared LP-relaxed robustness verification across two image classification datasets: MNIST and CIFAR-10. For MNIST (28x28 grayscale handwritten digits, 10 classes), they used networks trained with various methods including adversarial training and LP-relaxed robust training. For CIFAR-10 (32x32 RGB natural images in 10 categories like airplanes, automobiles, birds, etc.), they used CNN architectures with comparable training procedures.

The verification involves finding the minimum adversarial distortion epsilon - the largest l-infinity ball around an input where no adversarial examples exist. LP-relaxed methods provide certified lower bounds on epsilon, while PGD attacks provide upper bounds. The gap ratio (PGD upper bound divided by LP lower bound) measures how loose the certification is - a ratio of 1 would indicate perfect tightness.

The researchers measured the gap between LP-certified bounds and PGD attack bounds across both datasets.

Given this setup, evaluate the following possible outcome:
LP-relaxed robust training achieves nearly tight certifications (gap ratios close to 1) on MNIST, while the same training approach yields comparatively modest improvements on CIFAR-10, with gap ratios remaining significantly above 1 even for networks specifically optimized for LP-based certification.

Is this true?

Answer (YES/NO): NO